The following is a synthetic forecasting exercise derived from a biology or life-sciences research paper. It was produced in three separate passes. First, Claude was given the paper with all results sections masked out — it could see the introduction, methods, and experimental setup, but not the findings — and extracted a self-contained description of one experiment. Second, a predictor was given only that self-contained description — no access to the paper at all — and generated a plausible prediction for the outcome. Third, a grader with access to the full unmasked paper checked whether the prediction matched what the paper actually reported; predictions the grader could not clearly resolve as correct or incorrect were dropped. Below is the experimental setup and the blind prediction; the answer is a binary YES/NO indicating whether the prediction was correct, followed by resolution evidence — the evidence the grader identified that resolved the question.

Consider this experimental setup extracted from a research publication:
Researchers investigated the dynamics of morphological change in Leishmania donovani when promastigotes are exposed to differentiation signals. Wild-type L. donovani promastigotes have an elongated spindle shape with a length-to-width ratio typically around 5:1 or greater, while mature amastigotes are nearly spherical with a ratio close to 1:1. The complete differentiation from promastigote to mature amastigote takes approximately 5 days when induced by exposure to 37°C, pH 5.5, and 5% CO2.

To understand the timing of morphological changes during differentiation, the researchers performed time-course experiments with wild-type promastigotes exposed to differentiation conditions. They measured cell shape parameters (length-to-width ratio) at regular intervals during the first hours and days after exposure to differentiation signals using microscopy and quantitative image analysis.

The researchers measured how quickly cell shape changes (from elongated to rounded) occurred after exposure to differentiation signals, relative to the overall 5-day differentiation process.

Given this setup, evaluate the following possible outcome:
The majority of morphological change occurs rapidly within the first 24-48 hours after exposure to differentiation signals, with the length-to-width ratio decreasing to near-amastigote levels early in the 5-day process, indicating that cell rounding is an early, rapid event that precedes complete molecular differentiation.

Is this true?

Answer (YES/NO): YES